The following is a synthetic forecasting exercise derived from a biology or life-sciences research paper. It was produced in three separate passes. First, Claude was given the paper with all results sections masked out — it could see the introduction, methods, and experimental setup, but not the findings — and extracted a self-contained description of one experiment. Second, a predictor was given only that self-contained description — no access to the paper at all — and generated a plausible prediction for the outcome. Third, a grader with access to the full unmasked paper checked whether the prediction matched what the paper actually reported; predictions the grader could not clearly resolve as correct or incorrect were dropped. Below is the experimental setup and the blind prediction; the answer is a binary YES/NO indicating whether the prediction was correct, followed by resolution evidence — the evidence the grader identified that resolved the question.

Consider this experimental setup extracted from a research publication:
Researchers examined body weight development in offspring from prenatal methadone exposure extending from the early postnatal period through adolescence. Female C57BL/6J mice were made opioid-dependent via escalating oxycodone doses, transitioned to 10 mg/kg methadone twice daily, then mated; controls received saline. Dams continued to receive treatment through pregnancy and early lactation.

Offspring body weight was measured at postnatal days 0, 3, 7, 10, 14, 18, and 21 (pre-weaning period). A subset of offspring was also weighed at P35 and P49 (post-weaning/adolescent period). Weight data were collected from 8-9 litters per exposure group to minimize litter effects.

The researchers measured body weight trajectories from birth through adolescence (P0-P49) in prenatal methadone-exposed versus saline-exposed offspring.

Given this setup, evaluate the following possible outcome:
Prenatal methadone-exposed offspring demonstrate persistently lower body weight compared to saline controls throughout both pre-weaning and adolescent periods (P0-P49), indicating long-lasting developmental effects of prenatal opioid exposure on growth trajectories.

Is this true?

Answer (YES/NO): YES